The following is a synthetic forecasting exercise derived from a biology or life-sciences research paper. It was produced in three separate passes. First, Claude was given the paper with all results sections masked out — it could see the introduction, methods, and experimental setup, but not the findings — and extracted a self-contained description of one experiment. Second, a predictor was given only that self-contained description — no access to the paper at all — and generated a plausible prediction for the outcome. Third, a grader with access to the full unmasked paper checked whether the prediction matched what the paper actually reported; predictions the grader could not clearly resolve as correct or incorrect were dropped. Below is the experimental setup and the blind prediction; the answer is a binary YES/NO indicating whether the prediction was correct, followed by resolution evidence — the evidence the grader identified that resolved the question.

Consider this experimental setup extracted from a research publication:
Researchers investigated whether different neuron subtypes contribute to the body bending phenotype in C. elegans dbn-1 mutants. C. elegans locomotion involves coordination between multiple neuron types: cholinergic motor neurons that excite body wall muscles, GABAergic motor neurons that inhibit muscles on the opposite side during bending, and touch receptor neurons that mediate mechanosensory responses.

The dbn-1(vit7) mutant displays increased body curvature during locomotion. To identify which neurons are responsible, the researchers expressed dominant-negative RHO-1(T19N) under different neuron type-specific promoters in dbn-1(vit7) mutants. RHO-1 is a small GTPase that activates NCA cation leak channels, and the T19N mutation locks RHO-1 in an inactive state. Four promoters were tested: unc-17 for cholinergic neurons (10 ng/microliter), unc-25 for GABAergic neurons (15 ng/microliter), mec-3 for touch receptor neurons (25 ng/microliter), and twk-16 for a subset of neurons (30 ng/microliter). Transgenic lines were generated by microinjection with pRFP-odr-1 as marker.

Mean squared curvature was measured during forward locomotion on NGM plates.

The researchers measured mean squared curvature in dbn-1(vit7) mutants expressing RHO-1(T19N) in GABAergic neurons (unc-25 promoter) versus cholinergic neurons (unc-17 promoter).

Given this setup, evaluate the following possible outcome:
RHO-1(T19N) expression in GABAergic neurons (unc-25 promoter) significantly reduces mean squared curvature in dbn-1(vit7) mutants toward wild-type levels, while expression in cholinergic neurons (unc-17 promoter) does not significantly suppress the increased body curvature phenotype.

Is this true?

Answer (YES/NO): NO